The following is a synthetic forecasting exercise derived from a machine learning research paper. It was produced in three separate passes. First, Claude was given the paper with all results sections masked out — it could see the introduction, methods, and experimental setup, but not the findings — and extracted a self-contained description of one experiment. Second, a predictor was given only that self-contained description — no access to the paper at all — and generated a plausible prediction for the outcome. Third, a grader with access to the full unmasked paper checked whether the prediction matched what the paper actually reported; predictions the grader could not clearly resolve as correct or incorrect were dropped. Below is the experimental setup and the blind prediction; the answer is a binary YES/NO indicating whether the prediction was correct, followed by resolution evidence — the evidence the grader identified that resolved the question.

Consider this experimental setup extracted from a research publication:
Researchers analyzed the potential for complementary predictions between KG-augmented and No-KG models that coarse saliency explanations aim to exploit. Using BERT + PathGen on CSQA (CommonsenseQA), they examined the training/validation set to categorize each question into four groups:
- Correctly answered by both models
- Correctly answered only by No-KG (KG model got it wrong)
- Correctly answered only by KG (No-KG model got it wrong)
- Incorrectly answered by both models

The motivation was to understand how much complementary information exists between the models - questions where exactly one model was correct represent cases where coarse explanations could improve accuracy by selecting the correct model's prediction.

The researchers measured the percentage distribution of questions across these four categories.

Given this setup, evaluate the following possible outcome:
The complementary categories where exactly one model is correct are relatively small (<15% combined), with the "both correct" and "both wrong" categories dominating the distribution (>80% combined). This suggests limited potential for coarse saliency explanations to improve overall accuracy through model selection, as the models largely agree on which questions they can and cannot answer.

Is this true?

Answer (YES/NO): NO